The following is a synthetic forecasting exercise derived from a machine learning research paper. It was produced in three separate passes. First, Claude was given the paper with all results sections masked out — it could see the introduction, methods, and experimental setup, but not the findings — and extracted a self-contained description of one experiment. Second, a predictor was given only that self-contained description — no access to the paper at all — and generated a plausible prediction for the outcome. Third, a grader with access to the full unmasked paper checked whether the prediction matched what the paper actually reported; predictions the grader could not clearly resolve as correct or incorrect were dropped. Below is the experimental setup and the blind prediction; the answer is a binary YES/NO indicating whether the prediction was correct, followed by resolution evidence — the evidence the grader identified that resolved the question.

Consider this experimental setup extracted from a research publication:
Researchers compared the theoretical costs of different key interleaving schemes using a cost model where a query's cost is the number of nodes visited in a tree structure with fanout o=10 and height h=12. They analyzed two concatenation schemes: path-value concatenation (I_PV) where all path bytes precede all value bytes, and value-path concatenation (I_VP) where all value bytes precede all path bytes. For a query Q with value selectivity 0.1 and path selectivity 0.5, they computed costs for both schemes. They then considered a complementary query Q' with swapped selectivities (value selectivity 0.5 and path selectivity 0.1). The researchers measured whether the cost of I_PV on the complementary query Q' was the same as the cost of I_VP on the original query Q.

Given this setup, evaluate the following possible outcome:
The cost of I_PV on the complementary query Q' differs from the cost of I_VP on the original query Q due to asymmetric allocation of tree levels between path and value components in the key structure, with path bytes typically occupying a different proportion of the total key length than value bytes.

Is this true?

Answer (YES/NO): NO